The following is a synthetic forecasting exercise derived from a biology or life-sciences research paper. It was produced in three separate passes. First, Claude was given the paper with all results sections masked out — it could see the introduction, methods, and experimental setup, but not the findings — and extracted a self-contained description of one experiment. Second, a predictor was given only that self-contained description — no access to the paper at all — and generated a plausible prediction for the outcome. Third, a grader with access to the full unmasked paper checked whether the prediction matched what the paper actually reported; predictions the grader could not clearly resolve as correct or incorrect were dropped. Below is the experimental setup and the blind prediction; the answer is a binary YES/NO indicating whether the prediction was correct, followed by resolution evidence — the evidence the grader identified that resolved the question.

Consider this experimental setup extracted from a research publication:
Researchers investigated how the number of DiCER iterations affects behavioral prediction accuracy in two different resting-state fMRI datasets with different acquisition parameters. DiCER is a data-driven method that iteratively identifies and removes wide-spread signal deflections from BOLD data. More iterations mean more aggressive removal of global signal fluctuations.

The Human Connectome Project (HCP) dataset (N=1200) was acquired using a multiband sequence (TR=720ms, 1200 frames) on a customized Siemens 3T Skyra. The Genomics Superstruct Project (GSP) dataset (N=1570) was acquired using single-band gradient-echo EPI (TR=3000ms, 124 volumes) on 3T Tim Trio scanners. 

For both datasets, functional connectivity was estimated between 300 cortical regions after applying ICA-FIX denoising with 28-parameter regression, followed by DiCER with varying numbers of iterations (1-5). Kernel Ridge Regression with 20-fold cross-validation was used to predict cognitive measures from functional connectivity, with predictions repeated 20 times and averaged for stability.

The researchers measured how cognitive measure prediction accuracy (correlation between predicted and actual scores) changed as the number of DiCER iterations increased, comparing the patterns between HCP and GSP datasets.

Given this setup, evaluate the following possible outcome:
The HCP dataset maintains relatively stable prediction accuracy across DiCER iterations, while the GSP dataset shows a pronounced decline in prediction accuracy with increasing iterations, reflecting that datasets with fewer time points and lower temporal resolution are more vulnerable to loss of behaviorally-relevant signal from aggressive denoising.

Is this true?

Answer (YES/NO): NO